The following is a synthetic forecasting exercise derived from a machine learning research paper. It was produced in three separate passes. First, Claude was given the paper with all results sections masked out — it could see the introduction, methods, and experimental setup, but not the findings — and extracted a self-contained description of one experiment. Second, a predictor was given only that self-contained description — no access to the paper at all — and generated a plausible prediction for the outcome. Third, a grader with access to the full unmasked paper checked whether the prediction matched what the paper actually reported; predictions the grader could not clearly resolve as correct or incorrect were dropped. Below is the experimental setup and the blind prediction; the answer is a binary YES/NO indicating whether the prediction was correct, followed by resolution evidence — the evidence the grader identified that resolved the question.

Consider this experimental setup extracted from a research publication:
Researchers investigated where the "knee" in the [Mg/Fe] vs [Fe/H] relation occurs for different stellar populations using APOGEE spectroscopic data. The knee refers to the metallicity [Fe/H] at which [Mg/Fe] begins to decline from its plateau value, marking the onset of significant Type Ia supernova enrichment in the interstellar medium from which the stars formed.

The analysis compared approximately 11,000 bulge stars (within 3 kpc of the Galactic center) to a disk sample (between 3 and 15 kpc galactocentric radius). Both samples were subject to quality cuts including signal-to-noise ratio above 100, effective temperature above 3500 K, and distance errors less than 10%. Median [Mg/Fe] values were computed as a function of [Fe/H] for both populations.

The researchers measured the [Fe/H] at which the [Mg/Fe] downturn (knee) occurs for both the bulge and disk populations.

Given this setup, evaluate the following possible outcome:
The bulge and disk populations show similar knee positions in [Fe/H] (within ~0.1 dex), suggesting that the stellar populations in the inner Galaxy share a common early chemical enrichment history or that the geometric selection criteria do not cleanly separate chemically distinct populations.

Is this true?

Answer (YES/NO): YES